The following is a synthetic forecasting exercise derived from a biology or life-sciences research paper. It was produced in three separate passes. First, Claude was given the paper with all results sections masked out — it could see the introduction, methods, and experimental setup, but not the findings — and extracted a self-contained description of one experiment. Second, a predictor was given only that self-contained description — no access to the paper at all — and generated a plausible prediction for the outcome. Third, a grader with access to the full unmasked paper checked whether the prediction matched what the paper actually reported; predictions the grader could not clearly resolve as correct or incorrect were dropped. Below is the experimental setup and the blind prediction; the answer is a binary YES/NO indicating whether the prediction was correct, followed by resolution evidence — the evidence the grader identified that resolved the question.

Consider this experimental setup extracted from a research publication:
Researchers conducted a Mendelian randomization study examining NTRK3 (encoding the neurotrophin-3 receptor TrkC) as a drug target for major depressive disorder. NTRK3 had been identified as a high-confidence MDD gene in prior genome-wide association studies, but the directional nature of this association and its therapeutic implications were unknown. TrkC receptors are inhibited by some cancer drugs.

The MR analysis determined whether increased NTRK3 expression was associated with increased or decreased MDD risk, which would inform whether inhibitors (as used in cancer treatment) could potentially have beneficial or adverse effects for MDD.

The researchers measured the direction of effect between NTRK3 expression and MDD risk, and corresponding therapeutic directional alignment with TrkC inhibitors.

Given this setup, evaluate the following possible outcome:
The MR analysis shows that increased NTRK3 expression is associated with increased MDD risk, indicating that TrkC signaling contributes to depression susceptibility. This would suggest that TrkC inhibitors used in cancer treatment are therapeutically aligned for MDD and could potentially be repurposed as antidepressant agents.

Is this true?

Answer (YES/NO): YES